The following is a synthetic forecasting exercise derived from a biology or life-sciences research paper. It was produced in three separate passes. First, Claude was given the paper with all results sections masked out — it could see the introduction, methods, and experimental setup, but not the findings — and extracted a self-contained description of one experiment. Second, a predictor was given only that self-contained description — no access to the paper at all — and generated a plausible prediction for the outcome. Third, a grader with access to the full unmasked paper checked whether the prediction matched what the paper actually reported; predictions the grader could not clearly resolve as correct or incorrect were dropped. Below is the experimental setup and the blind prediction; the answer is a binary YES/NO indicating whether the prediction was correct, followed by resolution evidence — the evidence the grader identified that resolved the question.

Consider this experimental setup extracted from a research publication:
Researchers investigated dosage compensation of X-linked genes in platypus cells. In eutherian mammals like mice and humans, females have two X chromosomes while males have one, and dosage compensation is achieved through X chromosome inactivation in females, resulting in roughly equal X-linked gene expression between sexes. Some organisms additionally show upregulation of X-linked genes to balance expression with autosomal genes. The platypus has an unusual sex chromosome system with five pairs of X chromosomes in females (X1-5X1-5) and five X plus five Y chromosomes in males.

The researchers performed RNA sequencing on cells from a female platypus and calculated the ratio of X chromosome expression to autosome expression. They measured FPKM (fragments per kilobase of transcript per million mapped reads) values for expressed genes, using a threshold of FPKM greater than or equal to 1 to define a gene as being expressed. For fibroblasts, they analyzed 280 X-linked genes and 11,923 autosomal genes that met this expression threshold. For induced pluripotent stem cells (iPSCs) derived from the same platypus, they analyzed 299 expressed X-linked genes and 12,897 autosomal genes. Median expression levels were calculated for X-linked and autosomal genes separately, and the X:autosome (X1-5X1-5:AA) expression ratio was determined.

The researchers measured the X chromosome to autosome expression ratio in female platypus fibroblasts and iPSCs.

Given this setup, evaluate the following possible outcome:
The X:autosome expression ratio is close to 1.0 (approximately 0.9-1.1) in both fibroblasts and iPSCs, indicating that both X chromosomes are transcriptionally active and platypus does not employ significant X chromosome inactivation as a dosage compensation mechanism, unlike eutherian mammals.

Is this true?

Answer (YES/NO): NO